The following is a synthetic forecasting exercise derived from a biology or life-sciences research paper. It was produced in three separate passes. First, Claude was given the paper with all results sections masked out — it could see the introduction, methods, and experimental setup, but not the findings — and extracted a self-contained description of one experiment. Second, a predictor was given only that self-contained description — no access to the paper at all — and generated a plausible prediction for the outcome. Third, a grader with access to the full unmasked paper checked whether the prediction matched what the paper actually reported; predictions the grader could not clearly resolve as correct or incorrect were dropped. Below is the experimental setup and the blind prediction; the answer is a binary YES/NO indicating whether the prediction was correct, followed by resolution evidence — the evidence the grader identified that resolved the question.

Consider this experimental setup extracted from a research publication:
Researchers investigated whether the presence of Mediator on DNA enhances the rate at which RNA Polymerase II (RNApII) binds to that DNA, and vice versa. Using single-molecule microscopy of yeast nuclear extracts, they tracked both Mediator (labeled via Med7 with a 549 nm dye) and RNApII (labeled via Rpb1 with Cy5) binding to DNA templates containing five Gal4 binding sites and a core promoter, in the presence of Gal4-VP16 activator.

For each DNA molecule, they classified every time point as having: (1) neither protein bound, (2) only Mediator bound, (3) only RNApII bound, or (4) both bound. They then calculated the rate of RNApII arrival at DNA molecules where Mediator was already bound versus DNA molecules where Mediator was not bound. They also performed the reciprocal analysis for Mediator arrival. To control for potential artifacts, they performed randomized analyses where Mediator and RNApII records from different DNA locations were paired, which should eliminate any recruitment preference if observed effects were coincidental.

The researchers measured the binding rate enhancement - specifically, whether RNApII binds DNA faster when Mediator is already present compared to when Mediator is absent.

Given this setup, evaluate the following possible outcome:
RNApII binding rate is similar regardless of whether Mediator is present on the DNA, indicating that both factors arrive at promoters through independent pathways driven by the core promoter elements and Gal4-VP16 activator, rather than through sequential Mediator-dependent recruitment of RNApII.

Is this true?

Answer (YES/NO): NO